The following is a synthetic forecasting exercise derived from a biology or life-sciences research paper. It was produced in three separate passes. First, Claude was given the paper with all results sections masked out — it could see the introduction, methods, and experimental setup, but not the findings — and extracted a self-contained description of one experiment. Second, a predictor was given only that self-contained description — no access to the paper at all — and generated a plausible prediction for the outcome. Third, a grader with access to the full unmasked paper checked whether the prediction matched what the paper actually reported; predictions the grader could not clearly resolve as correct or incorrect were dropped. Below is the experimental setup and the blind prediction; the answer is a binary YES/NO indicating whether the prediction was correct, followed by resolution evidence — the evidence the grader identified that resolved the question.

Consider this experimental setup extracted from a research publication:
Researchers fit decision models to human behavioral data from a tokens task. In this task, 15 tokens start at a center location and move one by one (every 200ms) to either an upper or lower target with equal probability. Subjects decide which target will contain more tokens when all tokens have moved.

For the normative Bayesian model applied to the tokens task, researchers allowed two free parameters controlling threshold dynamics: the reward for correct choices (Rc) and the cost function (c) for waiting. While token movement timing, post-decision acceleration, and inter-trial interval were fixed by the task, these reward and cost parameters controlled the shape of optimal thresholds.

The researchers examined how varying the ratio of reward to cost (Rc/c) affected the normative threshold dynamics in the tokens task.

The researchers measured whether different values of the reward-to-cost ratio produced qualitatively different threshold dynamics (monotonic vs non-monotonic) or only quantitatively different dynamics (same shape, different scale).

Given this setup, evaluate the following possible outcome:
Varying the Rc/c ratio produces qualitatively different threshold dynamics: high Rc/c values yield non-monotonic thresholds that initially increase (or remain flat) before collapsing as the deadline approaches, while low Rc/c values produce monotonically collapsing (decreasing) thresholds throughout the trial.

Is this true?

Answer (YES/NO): YES